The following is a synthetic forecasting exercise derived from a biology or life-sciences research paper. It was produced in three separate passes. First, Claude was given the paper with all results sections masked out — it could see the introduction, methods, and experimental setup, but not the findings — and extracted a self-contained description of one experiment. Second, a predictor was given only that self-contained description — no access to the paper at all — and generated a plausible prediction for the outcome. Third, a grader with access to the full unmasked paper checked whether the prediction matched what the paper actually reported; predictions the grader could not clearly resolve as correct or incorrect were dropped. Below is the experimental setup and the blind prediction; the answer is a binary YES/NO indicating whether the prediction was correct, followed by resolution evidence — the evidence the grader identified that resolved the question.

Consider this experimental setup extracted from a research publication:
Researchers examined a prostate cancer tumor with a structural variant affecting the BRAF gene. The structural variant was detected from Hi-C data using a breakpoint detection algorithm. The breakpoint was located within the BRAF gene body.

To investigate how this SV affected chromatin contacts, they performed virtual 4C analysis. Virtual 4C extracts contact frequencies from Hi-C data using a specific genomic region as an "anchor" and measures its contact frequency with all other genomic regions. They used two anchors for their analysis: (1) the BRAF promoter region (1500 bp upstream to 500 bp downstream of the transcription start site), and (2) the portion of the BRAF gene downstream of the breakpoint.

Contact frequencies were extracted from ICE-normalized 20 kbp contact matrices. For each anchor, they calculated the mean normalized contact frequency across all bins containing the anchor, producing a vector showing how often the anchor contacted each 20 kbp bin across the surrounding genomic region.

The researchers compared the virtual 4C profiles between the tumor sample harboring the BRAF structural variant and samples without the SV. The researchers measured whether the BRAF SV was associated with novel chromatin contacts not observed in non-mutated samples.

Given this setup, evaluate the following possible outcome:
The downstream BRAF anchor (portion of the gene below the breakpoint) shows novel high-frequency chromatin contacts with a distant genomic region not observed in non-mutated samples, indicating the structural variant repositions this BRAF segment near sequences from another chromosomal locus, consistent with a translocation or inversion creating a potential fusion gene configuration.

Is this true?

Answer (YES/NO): YES